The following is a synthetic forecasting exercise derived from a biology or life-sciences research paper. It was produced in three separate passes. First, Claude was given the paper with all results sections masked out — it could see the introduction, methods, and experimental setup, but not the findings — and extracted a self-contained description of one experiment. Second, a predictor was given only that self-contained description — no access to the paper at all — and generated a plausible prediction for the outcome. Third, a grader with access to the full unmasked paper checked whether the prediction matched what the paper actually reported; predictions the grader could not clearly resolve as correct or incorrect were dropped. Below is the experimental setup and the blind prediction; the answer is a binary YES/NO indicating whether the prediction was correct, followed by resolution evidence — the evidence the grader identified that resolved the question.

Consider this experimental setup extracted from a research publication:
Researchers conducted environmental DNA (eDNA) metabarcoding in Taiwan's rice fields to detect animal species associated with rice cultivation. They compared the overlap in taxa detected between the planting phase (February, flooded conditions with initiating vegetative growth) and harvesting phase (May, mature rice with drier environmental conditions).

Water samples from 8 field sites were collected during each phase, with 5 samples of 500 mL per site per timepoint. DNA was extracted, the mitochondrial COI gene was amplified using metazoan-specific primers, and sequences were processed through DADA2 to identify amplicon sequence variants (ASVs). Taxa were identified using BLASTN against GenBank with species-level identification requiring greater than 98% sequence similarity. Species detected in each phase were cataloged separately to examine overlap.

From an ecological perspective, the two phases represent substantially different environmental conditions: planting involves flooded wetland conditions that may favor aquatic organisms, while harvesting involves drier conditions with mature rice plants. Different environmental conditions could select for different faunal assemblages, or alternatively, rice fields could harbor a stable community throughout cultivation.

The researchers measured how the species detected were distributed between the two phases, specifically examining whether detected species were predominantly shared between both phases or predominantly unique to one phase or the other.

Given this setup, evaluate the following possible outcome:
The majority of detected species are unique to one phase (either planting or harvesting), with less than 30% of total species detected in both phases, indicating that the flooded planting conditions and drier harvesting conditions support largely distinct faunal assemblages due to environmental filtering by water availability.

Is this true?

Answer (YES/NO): NO